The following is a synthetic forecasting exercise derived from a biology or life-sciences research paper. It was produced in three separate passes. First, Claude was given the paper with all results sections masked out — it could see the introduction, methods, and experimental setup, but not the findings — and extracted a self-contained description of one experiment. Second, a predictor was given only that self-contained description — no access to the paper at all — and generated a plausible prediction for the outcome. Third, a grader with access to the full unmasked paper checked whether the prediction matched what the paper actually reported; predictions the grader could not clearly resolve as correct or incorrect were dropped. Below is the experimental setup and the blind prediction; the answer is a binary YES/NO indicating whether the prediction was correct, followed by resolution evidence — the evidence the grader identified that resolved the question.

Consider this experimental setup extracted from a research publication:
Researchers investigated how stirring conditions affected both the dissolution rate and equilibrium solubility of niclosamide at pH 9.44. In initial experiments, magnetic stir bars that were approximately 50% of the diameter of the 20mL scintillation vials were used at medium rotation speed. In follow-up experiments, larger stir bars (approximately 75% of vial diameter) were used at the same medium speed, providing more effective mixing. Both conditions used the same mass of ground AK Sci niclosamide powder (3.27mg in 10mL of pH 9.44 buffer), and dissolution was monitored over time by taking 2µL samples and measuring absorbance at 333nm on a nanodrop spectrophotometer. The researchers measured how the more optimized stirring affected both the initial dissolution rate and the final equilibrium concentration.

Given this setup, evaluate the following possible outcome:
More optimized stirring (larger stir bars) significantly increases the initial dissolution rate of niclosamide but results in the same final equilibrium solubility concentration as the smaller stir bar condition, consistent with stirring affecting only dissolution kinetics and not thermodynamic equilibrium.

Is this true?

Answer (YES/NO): YES